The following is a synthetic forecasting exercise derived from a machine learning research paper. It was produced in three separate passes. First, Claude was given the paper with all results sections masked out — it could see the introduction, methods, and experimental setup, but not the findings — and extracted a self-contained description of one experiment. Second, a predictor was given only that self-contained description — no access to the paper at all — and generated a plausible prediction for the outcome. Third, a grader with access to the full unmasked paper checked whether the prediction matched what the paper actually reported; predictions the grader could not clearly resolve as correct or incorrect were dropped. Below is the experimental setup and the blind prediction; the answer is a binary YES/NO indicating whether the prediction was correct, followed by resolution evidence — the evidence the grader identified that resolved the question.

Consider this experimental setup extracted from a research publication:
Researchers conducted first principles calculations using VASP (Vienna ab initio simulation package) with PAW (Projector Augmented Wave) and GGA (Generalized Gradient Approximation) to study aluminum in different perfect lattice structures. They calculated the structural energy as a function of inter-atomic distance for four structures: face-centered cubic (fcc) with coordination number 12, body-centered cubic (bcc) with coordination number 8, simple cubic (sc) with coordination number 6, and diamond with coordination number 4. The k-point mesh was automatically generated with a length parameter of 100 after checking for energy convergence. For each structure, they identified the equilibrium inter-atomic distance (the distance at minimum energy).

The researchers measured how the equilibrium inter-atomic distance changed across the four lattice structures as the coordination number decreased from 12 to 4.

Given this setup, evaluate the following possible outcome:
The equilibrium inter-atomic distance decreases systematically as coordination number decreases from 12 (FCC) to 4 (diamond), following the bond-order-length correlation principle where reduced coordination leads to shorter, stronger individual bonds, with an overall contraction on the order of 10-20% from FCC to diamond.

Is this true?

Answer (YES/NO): NO